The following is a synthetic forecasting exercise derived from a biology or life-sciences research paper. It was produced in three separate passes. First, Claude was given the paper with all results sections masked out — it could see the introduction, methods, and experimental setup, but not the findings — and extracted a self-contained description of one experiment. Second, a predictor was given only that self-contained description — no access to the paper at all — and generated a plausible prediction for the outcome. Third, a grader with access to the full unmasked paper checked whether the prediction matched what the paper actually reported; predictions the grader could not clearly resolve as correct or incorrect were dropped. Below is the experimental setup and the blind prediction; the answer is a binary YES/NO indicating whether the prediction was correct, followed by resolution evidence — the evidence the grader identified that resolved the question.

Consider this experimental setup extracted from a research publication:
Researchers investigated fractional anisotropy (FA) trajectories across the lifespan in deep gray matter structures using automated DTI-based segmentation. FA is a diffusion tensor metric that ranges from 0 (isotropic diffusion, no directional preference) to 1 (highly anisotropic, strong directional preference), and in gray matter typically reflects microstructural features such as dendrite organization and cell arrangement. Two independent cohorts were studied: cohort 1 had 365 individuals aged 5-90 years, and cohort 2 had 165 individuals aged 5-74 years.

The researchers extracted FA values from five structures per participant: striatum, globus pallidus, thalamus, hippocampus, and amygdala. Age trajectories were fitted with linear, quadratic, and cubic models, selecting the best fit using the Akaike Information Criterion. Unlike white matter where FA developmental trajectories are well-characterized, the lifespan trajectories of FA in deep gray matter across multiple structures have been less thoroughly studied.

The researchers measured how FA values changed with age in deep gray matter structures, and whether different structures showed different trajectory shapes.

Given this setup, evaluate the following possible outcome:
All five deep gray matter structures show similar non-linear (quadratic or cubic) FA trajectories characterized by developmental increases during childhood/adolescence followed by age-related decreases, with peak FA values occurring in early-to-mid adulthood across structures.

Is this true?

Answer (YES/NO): NO